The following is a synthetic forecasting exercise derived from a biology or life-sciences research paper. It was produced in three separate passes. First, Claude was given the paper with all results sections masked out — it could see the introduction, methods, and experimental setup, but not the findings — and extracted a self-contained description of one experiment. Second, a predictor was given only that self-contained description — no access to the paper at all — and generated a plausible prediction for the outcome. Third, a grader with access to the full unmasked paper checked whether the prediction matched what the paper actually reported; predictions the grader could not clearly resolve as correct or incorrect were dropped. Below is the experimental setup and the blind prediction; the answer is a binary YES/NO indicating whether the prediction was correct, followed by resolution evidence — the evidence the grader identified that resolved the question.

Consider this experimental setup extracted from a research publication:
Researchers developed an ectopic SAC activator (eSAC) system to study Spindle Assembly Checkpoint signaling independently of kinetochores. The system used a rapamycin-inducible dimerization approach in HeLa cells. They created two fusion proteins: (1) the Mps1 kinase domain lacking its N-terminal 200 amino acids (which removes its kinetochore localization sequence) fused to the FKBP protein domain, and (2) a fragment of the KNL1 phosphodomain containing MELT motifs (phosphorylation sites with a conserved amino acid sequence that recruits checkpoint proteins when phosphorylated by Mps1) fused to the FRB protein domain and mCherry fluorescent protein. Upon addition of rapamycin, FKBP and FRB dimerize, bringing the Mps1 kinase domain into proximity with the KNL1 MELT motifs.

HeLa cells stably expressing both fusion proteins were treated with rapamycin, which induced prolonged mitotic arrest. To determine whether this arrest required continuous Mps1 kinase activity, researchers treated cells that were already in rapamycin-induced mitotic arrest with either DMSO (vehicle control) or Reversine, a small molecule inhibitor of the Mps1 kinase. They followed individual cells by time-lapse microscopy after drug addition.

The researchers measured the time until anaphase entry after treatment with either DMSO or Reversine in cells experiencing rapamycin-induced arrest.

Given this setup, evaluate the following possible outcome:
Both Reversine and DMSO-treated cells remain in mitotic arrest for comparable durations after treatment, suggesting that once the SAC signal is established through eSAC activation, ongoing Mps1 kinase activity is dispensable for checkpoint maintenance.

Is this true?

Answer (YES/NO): NO